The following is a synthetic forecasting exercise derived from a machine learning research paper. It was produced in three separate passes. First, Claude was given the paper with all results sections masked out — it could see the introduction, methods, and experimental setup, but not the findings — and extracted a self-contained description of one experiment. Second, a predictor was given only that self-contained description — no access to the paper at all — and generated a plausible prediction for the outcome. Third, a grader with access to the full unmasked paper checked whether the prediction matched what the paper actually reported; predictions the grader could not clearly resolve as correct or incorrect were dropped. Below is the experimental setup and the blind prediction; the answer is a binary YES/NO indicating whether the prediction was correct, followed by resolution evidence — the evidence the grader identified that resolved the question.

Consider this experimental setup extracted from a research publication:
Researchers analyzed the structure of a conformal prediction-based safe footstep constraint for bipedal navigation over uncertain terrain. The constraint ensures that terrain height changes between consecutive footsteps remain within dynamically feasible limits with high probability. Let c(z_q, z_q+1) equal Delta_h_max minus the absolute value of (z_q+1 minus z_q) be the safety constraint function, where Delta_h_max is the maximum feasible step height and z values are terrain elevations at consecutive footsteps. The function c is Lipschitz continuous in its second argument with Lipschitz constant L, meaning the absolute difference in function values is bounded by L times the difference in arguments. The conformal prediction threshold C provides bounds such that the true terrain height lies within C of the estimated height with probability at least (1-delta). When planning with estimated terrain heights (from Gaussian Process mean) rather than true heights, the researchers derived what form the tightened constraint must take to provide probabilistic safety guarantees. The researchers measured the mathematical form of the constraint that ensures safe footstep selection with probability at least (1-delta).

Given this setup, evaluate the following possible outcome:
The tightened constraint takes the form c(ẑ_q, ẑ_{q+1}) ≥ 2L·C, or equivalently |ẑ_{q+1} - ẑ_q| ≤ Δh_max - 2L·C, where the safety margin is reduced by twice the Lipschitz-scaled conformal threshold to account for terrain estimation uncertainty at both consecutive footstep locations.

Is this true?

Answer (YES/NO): NO